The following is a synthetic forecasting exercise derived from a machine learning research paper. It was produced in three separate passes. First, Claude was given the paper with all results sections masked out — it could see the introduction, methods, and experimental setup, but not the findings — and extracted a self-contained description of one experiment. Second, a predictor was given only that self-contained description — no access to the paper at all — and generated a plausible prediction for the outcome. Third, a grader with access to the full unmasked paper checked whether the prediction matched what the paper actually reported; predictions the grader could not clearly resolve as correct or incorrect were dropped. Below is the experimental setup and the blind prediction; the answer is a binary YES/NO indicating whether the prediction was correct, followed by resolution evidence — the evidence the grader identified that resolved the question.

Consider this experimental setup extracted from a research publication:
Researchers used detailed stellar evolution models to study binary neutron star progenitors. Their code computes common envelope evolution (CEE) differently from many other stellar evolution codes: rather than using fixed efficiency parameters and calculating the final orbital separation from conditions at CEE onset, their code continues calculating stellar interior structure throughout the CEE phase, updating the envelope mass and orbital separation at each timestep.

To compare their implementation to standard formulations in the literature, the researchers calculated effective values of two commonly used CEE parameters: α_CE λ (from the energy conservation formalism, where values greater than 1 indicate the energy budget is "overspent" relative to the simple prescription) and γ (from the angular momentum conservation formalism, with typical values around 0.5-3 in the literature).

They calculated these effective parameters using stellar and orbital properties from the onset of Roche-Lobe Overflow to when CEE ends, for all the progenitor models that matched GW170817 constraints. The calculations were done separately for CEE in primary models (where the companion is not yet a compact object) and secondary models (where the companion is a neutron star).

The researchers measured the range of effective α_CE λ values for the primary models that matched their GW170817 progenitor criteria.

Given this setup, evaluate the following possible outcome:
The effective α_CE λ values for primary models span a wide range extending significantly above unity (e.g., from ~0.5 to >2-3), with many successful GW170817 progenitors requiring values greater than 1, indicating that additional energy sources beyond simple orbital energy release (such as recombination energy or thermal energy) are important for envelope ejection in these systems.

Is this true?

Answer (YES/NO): NO